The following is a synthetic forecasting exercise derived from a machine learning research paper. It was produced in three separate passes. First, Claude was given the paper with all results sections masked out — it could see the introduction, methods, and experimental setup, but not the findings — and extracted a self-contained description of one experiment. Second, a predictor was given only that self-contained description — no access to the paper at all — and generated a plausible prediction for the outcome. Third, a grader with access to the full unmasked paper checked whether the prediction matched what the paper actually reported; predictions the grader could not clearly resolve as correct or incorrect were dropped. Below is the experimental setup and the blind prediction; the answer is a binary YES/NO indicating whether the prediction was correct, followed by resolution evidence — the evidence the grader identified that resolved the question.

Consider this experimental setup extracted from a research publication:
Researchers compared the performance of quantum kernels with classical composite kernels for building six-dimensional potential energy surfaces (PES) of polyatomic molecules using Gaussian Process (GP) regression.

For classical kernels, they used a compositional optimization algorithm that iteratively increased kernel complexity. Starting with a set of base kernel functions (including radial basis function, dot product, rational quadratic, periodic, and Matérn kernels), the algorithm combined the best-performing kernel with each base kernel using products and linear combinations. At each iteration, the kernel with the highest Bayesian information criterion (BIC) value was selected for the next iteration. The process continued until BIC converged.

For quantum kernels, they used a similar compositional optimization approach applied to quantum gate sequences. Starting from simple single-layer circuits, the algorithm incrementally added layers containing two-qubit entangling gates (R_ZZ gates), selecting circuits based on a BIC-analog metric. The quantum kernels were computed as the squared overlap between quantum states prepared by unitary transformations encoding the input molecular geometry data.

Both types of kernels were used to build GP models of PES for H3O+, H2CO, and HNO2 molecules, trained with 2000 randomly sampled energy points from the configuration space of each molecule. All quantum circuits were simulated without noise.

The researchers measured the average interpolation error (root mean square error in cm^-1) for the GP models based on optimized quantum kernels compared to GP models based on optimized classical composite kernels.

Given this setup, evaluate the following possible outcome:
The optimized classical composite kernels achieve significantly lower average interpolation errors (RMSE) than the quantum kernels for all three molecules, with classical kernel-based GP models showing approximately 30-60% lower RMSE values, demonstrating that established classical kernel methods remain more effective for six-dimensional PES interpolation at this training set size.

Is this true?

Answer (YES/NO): NO